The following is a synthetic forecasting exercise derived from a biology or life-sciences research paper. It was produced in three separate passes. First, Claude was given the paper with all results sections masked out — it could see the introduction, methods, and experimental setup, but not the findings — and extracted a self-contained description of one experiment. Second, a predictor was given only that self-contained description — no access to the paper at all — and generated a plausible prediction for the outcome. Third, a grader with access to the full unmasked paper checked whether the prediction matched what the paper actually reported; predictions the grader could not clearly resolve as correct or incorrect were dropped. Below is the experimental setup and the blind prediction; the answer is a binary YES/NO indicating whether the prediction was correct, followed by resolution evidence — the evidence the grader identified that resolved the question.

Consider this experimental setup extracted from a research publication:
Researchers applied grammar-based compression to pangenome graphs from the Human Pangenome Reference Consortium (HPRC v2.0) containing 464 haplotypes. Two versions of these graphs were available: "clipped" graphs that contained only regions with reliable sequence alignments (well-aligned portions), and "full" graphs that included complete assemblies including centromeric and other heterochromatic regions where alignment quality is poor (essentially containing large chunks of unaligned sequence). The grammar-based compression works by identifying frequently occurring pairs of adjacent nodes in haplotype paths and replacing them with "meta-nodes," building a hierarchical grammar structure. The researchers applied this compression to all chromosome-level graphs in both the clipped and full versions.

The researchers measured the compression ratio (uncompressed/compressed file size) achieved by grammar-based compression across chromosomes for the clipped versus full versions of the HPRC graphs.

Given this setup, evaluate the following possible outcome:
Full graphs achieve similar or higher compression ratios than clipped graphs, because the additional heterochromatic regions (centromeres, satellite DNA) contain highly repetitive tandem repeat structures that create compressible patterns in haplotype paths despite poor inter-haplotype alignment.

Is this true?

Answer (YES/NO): NO